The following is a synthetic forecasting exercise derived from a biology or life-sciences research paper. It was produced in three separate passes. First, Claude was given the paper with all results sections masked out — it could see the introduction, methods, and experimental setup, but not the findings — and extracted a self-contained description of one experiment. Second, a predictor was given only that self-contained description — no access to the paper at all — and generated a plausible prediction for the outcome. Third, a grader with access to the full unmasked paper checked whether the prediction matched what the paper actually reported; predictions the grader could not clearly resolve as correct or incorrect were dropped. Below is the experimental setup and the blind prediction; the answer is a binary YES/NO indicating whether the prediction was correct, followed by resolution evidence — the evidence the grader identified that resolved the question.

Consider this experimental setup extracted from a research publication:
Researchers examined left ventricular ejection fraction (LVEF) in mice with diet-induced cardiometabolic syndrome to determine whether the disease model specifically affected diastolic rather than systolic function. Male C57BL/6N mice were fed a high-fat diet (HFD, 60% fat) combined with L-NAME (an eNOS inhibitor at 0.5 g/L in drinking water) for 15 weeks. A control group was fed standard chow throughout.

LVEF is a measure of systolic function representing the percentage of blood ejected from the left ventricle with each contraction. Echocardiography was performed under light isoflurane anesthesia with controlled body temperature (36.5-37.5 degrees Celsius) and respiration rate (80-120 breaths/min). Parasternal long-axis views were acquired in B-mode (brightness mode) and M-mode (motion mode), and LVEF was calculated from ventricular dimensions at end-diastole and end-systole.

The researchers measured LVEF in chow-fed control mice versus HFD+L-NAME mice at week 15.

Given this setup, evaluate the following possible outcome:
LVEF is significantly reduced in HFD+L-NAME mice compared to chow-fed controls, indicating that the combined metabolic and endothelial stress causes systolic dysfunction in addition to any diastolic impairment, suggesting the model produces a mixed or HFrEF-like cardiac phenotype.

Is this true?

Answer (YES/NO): NO